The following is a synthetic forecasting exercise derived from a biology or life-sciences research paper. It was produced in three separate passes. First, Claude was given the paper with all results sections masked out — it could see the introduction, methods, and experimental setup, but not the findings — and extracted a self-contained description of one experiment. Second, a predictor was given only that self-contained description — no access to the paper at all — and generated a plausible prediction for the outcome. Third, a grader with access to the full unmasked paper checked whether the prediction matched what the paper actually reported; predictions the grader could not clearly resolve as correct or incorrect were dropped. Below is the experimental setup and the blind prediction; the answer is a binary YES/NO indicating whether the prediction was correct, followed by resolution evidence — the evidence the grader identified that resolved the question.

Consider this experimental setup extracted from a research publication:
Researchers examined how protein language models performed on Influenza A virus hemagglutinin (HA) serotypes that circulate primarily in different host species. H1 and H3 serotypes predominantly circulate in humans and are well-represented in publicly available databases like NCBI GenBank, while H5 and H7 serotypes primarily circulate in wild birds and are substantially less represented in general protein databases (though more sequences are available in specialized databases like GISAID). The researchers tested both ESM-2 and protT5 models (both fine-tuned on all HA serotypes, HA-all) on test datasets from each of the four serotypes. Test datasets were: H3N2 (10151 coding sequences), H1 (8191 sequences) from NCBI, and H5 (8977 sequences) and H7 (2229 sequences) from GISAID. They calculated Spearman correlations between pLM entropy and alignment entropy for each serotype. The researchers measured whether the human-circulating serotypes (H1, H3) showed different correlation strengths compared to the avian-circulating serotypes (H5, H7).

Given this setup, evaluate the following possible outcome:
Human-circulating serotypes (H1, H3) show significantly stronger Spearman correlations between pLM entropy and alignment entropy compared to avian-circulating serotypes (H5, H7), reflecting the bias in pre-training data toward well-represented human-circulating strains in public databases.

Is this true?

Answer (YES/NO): NO